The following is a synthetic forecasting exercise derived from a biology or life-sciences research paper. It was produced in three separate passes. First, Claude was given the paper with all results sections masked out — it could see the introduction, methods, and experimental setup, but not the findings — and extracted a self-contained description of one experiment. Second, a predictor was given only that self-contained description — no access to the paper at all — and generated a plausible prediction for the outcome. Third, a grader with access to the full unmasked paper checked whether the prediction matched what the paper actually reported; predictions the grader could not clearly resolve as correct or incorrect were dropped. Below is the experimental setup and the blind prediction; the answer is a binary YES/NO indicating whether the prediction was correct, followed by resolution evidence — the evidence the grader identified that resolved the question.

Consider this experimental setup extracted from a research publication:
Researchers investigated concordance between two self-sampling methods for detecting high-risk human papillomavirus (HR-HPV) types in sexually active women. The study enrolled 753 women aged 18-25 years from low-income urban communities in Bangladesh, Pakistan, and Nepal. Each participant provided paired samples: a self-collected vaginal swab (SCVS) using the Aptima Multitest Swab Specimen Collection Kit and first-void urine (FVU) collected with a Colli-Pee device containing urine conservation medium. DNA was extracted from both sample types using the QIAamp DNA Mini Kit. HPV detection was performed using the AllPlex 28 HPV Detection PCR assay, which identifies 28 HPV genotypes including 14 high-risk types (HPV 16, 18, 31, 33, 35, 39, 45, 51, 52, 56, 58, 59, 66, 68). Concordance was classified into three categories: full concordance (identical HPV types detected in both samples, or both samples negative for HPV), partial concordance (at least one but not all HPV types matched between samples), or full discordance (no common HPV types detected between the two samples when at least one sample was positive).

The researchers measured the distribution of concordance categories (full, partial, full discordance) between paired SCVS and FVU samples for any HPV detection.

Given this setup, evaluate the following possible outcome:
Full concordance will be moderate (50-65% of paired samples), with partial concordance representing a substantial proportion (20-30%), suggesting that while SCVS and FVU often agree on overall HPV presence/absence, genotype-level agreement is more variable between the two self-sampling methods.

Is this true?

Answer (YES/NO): NO